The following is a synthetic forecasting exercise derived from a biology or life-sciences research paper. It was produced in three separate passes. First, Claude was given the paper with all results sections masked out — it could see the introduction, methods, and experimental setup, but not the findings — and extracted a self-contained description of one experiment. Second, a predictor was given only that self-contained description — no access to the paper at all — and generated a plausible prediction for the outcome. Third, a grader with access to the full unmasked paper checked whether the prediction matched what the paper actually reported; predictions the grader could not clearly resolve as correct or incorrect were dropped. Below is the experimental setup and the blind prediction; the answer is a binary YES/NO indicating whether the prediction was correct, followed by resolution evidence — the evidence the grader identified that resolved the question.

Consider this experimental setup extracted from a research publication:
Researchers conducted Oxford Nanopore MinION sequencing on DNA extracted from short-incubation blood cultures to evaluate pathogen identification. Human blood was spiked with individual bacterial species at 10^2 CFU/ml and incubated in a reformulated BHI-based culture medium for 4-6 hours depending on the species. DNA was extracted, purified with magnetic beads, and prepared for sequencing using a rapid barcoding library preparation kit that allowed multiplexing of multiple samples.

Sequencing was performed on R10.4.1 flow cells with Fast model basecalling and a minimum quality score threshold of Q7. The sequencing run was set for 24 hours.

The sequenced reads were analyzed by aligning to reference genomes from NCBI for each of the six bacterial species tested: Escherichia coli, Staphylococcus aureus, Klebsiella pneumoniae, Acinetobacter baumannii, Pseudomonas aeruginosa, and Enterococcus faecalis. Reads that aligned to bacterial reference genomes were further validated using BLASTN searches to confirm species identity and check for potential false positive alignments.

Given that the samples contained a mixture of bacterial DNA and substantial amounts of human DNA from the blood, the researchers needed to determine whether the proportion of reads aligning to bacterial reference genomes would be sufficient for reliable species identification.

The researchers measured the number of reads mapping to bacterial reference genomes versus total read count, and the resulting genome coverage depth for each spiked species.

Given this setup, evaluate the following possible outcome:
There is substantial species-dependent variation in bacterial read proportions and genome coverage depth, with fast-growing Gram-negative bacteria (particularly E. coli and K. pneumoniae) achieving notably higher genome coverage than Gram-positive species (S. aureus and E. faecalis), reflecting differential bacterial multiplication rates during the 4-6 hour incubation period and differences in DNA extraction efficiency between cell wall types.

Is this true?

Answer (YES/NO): NO